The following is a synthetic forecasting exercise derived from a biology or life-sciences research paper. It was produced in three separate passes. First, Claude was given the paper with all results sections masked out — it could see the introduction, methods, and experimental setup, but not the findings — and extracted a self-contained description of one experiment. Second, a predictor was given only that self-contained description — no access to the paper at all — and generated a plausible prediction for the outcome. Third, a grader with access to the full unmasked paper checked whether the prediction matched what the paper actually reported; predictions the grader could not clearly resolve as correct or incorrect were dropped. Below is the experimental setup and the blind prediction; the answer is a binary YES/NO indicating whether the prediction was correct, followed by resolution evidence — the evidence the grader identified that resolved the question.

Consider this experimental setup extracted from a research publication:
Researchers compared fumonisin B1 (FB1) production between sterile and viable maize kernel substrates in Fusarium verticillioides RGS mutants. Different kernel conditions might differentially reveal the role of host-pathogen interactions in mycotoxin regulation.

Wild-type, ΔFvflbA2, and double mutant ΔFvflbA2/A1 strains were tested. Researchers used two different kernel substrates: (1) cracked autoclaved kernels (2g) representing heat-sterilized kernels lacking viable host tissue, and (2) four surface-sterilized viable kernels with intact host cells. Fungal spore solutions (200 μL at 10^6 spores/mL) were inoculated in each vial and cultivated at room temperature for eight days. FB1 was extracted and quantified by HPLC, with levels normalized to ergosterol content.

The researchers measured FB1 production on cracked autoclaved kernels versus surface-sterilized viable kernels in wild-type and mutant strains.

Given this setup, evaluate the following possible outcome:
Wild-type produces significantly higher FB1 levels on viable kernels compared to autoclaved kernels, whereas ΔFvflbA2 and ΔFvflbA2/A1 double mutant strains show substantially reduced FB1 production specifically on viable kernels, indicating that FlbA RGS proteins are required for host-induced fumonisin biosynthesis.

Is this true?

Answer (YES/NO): NO